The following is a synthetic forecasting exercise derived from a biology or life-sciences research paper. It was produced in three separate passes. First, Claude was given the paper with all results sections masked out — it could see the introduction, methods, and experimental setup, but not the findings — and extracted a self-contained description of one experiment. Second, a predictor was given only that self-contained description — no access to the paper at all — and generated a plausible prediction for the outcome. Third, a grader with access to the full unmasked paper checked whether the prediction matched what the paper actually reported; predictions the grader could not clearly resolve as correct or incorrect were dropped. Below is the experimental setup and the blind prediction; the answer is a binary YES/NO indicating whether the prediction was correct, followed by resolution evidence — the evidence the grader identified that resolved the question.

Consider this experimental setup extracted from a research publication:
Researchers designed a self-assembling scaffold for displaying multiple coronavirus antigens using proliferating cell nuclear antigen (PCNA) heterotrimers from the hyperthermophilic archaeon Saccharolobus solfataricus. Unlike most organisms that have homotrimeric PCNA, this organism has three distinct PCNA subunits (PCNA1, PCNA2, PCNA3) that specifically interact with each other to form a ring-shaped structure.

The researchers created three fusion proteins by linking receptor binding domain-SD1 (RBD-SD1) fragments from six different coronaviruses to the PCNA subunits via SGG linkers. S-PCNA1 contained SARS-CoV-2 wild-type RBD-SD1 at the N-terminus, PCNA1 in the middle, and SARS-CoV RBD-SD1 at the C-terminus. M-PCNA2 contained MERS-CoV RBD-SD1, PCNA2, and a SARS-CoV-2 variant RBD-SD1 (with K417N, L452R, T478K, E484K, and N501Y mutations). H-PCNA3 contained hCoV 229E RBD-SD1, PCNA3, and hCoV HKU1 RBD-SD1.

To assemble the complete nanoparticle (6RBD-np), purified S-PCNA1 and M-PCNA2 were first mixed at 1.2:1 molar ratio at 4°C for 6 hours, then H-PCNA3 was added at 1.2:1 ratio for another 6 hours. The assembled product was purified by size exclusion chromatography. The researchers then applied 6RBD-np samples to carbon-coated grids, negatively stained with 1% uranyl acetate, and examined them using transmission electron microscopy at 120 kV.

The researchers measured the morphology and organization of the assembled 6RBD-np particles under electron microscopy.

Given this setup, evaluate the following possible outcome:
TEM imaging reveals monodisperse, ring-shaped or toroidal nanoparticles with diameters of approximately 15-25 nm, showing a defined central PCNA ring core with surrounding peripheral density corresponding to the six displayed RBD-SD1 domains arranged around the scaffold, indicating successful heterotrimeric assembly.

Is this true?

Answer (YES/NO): NO